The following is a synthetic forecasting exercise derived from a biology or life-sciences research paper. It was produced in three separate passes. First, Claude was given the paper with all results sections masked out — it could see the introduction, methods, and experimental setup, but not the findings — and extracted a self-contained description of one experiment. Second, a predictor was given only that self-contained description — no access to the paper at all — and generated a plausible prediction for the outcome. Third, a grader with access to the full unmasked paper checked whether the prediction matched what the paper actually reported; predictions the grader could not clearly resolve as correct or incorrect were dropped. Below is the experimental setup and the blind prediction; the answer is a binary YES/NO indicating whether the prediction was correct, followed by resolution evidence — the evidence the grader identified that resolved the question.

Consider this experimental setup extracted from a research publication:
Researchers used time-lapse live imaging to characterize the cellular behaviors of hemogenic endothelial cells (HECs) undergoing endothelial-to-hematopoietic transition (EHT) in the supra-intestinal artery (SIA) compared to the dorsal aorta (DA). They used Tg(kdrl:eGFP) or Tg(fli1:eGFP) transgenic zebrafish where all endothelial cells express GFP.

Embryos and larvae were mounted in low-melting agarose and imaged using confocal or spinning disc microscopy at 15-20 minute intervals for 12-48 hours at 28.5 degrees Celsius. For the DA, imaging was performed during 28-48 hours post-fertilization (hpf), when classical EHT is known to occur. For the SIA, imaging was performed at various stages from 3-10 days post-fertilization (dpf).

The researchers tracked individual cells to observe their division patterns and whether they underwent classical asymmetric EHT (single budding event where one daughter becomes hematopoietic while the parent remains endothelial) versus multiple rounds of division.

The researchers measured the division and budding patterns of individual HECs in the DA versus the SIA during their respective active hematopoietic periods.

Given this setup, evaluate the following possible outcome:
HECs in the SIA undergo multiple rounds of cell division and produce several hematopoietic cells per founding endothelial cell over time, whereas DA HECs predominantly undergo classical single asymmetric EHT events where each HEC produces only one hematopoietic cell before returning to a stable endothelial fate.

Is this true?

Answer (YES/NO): NO